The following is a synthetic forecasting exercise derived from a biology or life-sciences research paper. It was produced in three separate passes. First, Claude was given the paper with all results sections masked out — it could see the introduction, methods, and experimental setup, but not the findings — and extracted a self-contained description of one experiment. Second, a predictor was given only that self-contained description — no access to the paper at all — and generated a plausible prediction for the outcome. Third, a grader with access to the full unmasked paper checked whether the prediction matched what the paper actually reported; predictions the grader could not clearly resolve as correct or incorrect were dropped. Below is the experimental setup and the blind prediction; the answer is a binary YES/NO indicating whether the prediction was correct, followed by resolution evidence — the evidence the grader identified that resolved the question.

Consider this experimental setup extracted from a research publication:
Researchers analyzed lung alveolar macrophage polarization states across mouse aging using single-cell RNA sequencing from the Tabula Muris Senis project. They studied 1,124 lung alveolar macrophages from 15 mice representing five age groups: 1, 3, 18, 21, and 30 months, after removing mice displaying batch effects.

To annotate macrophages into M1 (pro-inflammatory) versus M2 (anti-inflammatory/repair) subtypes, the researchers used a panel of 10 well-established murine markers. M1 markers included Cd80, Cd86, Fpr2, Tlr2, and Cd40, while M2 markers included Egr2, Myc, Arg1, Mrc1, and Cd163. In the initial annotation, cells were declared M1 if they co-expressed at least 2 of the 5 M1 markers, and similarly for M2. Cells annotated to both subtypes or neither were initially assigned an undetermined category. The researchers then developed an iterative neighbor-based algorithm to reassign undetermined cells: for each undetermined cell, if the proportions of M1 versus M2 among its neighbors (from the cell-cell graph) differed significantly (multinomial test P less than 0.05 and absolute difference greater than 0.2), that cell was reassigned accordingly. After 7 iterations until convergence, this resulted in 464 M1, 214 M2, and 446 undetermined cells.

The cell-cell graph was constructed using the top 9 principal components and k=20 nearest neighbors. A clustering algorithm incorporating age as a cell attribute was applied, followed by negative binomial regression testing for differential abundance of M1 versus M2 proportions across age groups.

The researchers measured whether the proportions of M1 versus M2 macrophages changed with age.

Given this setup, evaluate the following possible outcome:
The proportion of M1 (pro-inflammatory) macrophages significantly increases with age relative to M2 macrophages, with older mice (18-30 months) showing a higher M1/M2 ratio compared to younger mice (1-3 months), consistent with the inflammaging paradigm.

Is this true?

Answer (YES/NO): NO